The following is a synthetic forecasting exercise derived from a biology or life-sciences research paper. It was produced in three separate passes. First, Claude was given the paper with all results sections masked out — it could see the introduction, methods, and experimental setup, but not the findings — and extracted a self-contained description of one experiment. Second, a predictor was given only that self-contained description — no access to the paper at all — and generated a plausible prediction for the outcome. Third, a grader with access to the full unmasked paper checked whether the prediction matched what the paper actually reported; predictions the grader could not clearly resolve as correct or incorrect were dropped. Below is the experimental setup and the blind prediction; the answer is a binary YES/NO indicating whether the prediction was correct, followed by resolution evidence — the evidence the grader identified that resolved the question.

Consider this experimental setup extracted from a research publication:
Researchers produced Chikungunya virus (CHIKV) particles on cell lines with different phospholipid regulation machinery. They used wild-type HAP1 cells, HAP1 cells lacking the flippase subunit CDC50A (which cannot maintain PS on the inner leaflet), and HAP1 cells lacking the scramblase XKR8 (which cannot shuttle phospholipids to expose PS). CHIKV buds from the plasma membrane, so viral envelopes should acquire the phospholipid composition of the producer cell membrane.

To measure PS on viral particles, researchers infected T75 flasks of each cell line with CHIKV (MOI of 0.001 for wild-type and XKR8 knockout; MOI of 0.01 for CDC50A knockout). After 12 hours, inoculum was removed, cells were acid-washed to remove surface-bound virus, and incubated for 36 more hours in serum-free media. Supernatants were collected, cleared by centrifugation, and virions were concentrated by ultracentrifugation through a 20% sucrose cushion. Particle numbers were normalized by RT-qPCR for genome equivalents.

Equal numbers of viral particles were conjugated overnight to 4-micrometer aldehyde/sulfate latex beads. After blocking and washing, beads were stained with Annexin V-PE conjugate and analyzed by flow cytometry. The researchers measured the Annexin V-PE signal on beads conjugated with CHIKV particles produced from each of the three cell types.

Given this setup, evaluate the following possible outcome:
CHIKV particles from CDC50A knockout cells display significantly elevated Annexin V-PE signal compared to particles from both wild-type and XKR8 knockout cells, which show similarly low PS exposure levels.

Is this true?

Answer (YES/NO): NO